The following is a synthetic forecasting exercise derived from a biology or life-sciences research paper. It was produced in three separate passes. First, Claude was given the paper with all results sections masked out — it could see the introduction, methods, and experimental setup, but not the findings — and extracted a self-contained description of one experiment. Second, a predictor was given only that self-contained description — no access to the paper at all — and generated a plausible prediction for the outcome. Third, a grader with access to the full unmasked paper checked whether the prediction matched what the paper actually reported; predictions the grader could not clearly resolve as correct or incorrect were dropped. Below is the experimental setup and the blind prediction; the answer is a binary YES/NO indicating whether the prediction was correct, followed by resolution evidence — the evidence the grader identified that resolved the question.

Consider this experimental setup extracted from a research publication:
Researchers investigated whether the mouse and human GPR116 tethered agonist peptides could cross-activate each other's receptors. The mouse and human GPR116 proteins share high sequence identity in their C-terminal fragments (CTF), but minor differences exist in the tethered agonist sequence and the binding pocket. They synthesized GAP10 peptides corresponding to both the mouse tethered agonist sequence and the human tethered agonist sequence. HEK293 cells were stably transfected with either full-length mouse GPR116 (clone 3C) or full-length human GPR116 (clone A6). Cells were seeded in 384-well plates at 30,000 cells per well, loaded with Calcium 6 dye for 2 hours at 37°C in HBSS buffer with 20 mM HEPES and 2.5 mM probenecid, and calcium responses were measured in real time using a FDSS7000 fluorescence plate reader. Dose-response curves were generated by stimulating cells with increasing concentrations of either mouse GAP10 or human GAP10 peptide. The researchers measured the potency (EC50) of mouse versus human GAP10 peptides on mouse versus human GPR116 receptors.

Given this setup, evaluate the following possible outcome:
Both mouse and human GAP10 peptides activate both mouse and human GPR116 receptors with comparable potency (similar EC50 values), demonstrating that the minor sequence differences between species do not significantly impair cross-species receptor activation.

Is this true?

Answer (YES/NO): NO